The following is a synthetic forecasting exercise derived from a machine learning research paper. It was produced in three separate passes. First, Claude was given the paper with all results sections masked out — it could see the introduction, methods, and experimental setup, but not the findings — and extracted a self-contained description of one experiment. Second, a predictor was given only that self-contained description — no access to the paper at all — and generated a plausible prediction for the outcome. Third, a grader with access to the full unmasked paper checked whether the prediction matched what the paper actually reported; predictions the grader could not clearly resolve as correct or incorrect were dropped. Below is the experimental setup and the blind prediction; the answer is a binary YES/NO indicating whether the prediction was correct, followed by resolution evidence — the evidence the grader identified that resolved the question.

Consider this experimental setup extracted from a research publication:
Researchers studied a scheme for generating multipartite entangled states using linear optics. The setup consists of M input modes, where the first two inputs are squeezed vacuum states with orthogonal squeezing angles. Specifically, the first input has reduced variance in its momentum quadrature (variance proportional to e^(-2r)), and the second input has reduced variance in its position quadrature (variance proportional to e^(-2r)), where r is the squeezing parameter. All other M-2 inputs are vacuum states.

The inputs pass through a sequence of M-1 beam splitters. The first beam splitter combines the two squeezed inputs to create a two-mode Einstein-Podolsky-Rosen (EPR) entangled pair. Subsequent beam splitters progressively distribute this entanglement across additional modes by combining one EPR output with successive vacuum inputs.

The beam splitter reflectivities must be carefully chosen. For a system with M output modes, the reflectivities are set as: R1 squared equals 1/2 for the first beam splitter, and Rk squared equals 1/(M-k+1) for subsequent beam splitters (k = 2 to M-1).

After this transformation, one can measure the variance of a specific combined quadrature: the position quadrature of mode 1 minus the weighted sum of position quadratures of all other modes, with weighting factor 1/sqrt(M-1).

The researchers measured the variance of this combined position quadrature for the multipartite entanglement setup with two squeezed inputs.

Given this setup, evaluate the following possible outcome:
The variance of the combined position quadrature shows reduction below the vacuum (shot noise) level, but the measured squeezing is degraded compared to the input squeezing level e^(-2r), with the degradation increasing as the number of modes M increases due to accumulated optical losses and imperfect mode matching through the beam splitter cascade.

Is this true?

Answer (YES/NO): NO